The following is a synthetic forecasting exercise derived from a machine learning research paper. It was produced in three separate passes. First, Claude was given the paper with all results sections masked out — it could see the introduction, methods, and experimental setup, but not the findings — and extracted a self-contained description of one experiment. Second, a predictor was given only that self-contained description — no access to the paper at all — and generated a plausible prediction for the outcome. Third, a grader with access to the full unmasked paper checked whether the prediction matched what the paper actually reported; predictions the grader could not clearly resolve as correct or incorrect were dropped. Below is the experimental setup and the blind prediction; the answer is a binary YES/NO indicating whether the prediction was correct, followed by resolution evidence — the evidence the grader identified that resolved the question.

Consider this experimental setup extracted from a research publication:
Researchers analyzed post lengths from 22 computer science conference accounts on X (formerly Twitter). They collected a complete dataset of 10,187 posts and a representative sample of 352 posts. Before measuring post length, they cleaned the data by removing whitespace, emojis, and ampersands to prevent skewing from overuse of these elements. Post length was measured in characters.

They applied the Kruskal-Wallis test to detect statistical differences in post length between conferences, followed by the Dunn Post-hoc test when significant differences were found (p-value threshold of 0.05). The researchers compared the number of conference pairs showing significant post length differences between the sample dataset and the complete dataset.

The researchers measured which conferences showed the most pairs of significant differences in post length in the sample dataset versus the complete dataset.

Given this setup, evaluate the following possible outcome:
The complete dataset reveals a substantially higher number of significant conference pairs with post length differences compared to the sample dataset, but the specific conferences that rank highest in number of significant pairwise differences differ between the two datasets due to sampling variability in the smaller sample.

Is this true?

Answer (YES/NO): NO